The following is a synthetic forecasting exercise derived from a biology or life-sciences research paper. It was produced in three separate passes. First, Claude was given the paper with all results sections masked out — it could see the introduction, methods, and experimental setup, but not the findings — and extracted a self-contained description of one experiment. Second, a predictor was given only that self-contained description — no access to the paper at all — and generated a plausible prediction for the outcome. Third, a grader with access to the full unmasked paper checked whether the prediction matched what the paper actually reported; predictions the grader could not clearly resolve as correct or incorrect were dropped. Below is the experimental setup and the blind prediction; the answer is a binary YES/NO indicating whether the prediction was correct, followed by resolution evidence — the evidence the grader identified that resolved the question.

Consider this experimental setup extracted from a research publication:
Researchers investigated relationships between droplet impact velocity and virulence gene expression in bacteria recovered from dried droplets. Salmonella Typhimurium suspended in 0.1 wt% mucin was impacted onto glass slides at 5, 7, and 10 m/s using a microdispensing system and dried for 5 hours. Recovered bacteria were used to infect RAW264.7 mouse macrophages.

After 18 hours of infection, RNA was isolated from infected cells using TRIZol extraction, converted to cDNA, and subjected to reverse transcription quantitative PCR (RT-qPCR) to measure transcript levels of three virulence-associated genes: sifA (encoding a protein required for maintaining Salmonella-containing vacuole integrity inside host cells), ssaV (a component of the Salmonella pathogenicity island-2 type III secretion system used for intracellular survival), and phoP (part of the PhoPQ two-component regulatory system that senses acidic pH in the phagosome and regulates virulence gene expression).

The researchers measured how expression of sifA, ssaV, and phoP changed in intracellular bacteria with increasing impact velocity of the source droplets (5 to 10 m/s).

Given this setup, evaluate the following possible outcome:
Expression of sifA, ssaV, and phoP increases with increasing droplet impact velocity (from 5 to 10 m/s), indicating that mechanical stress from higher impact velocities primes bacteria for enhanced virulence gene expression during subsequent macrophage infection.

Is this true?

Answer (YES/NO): YES